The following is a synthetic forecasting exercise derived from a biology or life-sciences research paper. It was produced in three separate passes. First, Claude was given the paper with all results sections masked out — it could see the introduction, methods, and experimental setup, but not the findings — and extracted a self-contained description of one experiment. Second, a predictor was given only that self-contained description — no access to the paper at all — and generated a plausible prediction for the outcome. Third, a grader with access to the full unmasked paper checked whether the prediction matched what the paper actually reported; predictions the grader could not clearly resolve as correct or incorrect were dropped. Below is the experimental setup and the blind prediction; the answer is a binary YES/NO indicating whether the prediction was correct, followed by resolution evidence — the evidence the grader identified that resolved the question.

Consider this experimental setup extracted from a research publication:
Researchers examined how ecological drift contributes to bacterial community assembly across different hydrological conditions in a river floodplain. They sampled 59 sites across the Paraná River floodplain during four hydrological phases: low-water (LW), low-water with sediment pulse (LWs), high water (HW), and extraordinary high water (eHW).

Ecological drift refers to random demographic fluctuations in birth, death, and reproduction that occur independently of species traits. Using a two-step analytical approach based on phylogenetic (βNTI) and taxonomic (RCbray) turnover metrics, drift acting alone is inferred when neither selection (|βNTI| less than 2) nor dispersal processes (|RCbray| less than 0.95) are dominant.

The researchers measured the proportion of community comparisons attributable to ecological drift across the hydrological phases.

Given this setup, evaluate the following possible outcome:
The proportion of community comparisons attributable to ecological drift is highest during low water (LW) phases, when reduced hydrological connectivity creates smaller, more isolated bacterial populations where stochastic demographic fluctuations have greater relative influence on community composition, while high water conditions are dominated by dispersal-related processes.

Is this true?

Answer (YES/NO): NO